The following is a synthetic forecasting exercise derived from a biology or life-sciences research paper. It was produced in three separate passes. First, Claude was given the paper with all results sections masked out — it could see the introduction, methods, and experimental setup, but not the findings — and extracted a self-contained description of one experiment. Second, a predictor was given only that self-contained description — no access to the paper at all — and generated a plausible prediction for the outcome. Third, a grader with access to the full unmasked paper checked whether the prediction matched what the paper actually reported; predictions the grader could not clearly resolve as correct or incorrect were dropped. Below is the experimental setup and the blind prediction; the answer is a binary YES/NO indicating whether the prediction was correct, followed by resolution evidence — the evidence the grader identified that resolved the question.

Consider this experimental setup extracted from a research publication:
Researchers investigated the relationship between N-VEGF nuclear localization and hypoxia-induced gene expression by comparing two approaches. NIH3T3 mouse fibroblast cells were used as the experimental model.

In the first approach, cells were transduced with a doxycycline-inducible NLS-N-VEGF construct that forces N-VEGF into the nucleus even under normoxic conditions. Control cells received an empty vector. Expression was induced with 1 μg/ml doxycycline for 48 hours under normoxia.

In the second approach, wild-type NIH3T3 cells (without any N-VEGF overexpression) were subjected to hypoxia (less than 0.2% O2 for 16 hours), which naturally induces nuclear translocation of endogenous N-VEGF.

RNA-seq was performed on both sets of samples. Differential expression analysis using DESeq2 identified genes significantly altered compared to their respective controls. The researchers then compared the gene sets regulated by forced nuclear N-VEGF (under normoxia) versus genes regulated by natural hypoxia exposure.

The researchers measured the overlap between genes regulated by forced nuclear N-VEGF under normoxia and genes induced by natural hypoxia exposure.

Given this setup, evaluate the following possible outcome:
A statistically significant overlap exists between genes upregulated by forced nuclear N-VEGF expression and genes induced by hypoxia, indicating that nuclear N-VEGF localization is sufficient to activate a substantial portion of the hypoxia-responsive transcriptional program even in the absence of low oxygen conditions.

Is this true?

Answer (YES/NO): YES